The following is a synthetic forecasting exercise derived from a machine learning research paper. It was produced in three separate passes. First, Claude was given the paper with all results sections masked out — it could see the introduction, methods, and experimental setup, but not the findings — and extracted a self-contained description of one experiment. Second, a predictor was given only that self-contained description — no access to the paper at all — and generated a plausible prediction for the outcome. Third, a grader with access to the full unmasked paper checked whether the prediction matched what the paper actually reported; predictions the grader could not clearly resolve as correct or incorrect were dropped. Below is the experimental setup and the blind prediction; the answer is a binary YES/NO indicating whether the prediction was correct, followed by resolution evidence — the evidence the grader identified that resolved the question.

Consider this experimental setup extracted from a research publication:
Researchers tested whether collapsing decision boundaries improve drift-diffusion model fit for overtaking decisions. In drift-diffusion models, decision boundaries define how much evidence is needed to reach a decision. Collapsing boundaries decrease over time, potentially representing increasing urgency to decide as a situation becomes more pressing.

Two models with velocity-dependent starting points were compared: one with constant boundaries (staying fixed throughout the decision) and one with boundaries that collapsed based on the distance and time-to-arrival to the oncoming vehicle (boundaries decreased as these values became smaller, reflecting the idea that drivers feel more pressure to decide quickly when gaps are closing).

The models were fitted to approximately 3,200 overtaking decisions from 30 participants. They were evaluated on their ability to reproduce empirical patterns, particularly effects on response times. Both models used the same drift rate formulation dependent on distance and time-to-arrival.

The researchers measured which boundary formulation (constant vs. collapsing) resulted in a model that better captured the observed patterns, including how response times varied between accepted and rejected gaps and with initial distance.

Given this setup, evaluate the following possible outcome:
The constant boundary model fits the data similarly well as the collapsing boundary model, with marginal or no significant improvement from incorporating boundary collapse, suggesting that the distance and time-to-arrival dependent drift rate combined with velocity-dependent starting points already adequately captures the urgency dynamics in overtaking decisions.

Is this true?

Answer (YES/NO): NO